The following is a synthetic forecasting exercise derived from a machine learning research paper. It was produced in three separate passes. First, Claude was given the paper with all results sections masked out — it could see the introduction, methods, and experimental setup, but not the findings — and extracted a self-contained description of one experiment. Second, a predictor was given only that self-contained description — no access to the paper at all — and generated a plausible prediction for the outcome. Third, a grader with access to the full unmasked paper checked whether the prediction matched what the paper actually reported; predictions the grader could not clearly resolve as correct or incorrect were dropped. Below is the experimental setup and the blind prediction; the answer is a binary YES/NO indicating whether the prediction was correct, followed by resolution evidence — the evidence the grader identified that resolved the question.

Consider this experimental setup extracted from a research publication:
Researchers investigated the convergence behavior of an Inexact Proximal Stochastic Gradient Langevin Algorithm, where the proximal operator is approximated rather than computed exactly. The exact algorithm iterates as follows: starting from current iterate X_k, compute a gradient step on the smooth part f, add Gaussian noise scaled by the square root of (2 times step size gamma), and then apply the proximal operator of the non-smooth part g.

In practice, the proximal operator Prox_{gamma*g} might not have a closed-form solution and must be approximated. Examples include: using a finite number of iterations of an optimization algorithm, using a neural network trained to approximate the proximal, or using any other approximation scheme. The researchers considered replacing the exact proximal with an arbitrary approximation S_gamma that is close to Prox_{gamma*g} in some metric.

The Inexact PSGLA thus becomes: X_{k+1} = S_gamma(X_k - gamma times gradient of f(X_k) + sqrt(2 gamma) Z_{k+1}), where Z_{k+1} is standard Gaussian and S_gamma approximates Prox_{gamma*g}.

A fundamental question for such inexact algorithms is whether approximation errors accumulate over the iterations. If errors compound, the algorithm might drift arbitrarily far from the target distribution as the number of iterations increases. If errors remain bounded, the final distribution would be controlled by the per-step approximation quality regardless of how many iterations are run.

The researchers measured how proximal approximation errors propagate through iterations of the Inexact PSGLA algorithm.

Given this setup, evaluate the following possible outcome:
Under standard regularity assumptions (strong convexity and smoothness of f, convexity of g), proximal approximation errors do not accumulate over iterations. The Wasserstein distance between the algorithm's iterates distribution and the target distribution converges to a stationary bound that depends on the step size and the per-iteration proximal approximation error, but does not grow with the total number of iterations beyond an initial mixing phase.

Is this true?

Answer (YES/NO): NO